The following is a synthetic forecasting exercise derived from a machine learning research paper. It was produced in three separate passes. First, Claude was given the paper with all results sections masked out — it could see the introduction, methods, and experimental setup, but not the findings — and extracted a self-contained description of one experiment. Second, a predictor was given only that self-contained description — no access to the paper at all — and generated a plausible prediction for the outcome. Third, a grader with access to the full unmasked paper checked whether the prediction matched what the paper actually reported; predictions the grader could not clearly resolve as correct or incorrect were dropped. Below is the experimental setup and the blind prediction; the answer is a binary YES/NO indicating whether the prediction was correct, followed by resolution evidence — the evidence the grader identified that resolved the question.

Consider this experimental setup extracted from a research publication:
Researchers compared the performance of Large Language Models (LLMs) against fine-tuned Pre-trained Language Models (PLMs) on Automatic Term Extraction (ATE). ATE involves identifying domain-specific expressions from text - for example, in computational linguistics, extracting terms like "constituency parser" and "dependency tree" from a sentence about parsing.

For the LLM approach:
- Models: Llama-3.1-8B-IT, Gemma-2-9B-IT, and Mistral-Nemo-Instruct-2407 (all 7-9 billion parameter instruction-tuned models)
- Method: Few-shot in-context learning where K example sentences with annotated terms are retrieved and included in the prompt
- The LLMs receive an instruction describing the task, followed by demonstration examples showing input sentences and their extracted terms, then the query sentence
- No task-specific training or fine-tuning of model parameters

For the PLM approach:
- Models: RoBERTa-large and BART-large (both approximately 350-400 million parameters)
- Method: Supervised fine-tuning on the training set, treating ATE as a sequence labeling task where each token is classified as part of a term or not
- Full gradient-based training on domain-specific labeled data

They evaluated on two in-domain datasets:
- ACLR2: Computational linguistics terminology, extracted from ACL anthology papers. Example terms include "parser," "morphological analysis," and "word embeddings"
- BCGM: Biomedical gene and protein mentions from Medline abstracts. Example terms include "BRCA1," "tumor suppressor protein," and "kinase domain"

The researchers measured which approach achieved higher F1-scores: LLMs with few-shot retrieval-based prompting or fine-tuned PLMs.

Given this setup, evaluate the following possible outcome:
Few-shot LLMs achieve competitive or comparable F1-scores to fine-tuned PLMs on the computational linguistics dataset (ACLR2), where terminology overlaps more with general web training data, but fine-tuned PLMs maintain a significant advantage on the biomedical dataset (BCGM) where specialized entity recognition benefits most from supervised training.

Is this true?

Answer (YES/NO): NO